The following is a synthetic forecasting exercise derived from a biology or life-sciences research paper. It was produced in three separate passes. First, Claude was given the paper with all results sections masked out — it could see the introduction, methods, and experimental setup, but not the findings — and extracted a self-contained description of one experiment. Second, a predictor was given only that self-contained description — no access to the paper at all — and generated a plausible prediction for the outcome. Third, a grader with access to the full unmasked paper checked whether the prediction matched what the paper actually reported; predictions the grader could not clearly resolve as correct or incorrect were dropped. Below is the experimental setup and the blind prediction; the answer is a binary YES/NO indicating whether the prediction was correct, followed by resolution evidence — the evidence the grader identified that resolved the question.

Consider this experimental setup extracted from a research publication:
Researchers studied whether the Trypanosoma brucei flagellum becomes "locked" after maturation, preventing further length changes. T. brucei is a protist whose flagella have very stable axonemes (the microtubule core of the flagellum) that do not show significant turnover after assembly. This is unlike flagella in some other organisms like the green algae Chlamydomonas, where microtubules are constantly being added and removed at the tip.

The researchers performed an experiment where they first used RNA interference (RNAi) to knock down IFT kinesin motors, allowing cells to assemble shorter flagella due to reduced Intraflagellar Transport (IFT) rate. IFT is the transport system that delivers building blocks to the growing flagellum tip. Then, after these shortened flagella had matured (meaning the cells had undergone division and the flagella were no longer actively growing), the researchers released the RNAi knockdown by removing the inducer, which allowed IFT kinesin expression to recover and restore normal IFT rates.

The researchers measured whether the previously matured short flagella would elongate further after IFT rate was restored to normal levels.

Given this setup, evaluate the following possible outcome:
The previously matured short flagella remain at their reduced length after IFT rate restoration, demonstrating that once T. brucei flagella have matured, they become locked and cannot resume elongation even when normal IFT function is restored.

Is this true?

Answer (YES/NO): YES